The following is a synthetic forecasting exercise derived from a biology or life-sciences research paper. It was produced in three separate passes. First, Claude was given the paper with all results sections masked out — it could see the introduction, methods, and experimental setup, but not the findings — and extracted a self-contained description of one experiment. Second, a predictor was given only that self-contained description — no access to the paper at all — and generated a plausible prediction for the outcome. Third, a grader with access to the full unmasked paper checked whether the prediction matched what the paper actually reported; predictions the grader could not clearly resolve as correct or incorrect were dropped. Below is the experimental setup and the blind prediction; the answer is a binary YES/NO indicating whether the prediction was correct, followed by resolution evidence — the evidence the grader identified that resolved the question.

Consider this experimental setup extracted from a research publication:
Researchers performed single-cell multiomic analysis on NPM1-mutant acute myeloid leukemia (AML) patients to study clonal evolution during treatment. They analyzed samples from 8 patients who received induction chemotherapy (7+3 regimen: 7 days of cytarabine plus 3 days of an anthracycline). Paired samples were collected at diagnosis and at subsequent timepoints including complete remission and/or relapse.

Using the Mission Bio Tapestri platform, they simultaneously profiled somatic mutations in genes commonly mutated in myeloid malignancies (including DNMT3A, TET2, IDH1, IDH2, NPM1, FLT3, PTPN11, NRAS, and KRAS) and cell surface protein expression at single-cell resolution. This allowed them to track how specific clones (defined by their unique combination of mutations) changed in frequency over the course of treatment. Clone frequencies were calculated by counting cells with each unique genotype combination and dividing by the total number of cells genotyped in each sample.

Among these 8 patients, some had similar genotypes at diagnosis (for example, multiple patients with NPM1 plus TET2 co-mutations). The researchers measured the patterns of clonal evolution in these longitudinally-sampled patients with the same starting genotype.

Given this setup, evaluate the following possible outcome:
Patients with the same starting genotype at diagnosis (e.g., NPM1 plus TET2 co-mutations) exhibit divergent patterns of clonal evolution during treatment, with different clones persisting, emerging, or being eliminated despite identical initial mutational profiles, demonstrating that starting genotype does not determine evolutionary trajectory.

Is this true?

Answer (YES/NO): YES